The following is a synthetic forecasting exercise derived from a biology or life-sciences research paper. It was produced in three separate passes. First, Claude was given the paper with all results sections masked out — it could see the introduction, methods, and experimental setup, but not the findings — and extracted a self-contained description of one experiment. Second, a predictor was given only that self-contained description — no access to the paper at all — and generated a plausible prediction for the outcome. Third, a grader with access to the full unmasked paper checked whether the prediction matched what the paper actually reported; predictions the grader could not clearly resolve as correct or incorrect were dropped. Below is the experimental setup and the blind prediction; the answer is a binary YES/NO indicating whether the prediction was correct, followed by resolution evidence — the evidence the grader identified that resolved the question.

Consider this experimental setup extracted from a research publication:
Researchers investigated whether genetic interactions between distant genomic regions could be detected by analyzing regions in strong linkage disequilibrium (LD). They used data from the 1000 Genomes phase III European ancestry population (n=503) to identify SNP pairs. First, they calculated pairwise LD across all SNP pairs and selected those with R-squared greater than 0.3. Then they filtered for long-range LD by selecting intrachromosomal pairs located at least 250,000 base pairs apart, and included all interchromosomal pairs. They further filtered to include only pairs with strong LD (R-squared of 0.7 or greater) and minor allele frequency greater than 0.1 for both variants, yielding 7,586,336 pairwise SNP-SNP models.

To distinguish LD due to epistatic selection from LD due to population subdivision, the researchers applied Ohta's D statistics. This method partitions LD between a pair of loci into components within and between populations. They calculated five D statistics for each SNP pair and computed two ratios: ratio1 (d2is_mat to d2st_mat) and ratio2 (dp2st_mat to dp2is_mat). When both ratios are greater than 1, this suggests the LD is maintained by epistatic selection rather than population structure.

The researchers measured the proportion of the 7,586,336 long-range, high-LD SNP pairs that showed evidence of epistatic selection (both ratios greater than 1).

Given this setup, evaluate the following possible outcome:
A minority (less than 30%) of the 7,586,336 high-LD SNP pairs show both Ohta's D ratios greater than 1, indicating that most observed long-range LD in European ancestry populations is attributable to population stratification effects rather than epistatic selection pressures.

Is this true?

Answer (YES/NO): NO